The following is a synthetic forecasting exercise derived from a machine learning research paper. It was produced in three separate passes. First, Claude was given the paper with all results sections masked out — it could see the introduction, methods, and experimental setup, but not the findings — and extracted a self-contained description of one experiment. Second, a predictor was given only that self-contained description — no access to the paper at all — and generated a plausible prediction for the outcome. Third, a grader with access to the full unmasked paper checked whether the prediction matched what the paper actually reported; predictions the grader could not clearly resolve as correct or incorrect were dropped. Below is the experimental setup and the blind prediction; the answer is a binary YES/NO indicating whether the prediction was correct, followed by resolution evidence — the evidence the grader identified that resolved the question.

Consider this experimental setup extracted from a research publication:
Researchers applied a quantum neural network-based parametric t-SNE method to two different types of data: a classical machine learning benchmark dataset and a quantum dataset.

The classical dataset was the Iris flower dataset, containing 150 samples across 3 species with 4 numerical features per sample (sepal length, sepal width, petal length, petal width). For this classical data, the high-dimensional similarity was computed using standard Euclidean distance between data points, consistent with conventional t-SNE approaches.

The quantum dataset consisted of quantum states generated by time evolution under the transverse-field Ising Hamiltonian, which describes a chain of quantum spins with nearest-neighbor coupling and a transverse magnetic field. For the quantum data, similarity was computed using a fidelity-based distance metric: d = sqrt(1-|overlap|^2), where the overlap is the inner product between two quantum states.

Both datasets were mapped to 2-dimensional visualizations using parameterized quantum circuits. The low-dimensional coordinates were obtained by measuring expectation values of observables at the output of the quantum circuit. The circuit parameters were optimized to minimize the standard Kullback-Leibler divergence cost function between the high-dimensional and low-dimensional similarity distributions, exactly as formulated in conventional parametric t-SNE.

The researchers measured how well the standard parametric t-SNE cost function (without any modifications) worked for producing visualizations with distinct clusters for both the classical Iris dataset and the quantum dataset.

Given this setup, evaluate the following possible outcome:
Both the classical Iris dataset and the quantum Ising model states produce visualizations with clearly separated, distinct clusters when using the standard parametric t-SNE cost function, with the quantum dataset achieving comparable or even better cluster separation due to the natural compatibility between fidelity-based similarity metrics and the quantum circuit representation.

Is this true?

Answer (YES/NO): NO